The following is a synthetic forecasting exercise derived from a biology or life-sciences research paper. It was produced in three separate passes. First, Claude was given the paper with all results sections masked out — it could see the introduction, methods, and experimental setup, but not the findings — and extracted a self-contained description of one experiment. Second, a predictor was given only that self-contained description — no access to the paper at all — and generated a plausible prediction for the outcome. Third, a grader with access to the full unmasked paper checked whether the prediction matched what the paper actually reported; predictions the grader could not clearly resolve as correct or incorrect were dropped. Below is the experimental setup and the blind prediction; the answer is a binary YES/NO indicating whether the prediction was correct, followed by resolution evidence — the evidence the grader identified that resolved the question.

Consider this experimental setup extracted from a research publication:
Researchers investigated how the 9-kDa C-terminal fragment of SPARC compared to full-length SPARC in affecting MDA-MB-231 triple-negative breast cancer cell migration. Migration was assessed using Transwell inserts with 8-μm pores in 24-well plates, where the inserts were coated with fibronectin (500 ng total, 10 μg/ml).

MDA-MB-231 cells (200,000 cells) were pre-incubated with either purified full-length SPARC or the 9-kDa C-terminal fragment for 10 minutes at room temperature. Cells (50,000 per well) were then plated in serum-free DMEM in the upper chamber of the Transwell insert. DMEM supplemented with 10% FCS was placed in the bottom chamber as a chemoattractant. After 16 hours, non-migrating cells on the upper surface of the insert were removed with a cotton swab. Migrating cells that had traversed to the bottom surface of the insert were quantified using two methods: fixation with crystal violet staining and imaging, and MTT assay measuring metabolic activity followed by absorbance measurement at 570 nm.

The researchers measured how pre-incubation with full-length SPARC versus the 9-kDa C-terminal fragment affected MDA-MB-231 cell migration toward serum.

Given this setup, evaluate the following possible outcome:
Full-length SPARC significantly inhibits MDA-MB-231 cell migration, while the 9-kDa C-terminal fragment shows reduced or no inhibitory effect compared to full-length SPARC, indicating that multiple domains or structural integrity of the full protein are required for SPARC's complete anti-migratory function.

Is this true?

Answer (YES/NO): NO